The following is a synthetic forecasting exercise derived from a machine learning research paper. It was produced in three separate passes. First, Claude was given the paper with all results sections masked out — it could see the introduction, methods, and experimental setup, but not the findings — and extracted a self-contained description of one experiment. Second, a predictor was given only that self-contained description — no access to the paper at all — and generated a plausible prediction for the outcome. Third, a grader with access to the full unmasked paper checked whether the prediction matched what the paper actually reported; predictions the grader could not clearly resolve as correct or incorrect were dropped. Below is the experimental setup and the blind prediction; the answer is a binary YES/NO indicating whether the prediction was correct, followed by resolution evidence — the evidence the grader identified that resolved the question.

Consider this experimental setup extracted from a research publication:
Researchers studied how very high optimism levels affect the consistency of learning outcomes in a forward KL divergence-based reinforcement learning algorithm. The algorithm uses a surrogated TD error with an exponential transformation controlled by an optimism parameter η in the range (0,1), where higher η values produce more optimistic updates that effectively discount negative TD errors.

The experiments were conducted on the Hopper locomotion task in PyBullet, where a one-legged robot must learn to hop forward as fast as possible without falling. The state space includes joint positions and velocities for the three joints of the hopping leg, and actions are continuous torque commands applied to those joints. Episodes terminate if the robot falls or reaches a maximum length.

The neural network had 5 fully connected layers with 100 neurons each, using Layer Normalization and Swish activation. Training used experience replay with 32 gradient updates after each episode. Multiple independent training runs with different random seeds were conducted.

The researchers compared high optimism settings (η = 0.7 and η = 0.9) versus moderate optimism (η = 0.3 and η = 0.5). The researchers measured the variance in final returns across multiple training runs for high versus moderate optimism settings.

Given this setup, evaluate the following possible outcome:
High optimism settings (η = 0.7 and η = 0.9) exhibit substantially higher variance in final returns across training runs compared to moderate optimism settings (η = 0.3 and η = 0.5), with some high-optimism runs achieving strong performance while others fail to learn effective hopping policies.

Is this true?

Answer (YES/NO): YES